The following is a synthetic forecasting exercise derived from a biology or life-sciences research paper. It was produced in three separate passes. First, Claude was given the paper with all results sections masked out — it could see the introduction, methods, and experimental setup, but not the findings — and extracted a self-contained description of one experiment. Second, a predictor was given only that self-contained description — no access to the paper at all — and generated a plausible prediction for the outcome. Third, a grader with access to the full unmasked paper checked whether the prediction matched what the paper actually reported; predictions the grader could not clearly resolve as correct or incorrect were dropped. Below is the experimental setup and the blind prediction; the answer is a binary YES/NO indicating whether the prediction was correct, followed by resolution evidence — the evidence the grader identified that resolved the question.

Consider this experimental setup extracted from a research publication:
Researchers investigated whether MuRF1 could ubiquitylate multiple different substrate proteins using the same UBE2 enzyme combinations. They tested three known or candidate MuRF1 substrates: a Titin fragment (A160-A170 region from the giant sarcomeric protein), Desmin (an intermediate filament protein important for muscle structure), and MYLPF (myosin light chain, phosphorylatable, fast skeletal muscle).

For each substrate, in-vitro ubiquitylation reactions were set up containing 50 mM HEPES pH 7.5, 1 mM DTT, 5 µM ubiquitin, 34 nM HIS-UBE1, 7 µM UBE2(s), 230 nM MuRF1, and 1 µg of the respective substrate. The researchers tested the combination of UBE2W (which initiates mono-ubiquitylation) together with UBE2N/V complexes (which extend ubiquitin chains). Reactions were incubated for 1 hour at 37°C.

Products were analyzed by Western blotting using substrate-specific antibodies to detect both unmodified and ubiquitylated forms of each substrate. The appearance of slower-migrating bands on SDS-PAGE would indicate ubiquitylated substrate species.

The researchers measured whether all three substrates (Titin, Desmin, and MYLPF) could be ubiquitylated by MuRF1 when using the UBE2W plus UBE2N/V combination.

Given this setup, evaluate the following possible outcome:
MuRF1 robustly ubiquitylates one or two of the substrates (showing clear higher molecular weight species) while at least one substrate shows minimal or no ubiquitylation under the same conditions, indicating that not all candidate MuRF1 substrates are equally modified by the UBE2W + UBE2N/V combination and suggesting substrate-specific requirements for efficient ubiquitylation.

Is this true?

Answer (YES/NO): NO